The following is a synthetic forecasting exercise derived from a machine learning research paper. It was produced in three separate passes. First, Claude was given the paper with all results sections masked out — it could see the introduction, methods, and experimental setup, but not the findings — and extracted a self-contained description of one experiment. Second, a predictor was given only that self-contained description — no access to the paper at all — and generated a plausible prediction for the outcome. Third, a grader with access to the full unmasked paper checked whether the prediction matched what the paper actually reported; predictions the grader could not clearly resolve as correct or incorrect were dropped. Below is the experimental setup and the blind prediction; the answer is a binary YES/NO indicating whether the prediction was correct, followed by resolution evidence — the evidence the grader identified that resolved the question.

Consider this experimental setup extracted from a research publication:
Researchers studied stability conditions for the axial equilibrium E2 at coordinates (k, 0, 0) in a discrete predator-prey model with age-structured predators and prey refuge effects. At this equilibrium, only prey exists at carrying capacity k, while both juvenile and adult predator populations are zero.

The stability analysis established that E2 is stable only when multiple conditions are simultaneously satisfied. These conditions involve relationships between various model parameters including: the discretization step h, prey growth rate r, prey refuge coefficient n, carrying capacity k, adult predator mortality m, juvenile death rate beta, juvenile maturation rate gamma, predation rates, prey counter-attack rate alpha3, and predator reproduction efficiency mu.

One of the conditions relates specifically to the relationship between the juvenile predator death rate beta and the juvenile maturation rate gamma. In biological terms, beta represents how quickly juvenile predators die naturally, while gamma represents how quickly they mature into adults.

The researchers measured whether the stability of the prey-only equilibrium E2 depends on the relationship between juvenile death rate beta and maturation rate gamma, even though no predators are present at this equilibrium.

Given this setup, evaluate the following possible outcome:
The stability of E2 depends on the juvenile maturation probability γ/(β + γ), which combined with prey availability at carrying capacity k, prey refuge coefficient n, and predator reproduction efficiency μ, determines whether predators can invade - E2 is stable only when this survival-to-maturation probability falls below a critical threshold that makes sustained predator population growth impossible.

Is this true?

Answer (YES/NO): NO